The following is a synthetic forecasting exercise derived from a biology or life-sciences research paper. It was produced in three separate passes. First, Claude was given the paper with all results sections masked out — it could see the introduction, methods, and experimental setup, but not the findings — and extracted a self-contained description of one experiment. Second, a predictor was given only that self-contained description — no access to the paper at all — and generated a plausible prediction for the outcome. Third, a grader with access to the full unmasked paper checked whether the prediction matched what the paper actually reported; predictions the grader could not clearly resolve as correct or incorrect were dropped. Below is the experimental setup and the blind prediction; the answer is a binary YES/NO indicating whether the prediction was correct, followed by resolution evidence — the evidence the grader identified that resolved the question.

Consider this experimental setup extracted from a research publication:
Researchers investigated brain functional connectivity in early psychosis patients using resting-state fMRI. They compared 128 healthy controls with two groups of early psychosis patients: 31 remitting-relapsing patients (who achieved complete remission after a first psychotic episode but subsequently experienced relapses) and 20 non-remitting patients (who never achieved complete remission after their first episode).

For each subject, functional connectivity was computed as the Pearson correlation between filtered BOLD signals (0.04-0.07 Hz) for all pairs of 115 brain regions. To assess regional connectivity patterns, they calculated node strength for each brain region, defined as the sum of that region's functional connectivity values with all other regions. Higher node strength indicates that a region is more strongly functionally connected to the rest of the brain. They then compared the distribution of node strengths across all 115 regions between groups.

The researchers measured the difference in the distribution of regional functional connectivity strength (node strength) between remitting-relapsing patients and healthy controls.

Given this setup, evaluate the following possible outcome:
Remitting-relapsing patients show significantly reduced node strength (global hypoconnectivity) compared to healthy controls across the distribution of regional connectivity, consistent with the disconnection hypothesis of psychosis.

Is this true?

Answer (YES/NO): NO